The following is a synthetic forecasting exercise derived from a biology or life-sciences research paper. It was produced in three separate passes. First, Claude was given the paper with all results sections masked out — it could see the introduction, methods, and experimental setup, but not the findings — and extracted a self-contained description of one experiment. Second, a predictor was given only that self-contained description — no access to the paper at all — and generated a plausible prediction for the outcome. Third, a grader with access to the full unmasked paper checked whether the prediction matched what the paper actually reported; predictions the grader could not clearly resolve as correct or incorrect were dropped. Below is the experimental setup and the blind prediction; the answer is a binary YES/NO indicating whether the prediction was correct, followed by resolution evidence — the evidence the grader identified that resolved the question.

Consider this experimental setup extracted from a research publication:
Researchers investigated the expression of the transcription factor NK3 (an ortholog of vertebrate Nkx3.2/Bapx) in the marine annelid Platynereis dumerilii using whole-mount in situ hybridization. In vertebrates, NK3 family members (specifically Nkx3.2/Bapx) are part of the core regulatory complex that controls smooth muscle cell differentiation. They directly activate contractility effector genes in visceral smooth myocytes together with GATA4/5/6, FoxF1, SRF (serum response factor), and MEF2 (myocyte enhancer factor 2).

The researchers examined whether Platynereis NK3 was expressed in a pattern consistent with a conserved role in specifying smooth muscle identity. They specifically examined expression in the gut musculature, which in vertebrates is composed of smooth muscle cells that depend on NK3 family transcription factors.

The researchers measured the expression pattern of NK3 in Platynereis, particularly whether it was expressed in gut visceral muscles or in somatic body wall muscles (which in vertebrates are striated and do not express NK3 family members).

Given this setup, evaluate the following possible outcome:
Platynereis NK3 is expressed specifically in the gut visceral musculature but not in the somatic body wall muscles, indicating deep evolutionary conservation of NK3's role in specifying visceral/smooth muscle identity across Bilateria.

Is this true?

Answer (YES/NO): NO